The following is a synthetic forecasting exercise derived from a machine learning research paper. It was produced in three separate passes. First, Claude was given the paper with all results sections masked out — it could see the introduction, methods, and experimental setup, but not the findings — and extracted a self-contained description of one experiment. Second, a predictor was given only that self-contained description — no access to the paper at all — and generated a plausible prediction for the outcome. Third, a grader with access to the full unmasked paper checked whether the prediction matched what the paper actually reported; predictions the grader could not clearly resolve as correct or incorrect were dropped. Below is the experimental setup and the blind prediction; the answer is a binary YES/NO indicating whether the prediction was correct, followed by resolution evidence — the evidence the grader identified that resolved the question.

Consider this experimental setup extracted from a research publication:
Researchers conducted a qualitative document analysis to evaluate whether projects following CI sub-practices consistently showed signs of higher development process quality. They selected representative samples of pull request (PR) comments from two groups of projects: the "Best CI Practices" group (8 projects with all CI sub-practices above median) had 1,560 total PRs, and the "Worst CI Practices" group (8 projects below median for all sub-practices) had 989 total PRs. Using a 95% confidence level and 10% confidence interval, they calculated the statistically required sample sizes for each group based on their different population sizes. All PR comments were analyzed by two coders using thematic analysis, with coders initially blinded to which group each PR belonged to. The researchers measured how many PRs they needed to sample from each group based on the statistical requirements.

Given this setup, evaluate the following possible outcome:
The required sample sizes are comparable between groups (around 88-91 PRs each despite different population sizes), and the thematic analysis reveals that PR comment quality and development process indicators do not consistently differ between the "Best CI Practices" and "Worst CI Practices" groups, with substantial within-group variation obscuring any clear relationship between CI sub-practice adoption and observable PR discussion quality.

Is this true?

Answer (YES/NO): NO